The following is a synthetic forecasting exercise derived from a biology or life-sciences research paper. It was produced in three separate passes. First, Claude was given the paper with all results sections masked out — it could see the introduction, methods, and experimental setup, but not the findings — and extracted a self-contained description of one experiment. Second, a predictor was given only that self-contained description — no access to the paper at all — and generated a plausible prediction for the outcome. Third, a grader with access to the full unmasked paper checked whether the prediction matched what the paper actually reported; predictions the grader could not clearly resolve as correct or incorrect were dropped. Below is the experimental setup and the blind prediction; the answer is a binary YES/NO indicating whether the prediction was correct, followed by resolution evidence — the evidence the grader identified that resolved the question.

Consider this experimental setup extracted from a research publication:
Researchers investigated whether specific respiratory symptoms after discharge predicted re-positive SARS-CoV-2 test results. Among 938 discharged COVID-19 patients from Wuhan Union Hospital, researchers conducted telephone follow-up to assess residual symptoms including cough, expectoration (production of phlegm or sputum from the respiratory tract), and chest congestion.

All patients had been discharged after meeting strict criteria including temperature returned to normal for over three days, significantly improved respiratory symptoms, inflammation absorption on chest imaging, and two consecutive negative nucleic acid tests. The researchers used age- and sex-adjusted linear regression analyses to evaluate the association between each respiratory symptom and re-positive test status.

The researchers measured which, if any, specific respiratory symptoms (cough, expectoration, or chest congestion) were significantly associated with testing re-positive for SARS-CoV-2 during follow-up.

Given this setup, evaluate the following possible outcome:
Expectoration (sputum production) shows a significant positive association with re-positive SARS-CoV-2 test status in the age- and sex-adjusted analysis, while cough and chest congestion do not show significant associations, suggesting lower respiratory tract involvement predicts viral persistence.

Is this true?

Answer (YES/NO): NO